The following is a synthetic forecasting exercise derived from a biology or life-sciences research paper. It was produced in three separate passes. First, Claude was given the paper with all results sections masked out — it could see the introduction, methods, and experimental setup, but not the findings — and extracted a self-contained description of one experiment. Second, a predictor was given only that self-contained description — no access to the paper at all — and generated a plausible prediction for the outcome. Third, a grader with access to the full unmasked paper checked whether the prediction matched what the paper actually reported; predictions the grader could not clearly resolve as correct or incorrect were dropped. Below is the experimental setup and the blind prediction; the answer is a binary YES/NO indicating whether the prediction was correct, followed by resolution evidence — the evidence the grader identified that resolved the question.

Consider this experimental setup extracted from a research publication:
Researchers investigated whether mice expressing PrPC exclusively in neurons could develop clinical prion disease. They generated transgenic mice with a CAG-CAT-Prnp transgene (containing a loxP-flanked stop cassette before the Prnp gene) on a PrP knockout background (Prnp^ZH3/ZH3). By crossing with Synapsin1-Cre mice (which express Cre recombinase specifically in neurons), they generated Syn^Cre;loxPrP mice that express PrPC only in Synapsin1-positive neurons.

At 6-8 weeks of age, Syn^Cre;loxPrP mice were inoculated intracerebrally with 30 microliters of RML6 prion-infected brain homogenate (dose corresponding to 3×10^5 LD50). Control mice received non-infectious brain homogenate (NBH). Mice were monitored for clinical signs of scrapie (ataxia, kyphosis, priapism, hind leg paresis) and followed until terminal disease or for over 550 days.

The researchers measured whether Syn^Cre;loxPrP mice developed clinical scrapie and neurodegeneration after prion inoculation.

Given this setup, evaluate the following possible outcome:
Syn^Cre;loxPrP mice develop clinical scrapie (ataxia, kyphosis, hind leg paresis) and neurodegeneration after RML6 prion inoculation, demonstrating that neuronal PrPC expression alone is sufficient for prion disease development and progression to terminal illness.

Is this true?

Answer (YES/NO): YES